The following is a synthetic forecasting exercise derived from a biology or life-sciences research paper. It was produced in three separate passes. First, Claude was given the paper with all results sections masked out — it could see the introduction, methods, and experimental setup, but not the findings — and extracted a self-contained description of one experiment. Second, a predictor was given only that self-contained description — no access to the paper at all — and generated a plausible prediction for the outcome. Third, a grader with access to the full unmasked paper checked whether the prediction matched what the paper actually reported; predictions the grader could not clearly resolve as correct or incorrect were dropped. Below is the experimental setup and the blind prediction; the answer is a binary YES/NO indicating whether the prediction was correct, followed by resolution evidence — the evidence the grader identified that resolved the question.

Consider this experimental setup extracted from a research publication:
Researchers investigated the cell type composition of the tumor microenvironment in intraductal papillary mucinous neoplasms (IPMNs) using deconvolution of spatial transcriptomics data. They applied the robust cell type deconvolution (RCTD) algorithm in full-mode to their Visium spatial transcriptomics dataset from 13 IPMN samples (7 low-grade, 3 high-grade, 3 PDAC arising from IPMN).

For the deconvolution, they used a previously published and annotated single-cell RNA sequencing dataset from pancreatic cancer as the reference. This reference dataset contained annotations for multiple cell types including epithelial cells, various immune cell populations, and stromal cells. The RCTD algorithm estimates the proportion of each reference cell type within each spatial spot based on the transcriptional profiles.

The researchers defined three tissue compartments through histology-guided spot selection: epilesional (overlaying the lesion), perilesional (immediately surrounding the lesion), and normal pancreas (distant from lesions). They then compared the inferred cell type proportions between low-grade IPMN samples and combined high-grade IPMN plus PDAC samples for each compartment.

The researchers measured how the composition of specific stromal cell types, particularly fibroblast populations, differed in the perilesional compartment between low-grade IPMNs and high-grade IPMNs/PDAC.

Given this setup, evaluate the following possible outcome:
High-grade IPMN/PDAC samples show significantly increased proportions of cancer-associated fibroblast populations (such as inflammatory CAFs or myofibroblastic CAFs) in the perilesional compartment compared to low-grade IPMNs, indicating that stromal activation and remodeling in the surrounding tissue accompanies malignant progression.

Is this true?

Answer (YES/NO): NO